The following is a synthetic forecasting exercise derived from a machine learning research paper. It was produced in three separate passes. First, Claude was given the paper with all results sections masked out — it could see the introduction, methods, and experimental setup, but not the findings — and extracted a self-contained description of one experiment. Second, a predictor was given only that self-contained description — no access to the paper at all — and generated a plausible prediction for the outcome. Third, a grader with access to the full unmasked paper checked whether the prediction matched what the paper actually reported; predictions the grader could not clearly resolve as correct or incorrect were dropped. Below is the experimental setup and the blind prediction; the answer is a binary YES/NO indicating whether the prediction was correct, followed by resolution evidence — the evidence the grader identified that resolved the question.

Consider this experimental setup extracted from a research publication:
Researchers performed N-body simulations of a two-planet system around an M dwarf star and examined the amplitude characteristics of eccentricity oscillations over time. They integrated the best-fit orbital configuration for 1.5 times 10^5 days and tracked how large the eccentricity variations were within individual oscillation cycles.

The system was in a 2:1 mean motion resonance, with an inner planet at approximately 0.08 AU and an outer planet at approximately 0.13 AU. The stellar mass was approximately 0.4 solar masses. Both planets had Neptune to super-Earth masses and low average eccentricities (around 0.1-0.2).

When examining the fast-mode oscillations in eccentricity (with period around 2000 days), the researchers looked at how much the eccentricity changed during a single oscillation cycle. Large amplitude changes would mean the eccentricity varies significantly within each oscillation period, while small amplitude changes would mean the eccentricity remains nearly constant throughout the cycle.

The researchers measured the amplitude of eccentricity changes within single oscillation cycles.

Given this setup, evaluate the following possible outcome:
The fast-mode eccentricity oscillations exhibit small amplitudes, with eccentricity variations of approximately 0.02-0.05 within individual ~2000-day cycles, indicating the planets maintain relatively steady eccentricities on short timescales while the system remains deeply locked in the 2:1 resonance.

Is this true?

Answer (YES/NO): NO